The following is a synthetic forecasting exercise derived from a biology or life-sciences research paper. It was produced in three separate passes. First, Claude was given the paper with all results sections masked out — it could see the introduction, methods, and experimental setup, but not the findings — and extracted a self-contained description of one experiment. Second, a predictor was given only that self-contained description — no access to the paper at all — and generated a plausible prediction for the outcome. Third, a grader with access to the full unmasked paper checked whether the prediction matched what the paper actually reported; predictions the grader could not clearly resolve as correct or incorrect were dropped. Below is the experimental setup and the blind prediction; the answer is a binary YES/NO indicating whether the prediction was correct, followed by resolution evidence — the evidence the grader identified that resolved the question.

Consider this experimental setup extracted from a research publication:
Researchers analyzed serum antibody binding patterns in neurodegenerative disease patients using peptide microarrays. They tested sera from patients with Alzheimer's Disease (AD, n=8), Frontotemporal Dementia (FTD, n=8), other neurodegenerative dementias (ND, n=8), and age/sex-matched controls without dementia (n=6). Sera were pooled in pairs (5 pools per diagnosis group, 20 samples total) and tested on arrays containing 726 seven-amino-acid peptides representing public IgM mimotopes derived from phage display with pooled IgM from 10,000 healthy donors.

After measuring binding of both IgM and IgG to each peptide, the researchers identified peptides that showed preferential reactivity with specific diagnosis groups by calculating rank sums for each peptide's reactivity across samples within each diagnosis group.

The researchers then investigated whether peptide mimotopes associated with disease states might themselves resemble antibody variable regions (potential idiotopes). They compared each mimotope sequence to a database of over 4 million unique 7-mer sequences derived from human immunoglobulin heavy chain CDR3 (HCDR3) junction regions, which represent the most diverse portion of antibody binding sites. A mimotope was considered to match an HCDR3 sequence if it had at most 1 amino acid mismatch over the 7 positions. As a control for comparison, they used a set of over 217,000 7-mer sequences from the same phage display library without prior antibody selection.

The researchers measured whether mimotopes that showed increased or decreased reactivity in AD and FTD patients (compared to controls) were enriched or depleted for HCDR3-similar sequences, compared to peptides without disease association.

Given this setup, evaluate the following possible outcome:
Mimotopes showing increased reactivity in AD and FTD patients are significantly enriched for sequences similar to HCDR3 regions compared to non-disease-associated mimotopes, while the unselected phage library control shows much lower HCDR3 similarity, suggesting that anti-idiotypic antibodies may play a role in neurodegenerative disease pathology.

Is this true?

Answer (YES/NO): NO